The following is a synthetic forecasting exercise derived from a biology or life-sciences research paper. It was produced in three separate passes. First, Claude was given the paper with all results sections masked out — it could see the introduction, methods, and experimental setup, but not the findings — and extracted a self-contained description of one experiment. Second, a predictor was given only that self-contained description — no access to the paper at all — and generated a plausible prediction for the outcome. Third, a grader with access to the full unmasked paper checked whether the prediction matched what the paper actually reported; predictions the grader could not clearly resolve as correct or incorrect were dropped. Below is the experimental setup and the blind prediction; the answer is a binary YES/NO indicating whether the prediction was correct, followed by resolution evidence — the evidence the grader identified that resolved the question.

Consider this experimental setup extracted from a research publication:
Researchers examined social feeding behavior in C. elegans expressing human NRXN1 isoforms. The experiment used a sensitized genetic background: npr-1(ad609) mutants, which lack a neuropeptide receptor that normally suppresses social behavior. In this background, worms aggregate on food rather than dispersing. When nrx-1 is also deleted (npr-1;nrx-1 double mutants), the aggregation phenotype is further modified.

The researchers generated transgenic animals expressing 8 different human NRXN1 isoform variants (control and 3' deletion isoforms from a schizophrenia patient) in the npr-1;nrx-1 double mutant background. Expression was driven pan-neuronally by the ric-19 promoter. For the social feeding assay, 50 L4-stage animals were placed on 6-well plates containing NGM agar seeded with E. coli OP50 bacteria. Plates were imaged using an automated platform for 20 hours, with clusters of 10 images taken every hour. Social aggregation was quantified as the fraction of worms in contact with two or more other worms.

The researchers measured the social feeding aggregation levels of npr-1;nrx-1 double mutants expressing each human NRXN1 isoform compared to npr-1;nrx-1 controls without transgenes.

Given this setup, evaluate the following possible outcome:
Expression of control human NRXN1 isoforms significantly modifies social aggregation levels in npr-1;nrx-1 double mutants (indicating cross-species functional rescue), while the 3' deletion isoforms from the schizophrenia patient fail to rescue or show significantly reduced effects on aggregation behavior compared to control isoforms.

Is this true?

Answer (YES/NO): NO